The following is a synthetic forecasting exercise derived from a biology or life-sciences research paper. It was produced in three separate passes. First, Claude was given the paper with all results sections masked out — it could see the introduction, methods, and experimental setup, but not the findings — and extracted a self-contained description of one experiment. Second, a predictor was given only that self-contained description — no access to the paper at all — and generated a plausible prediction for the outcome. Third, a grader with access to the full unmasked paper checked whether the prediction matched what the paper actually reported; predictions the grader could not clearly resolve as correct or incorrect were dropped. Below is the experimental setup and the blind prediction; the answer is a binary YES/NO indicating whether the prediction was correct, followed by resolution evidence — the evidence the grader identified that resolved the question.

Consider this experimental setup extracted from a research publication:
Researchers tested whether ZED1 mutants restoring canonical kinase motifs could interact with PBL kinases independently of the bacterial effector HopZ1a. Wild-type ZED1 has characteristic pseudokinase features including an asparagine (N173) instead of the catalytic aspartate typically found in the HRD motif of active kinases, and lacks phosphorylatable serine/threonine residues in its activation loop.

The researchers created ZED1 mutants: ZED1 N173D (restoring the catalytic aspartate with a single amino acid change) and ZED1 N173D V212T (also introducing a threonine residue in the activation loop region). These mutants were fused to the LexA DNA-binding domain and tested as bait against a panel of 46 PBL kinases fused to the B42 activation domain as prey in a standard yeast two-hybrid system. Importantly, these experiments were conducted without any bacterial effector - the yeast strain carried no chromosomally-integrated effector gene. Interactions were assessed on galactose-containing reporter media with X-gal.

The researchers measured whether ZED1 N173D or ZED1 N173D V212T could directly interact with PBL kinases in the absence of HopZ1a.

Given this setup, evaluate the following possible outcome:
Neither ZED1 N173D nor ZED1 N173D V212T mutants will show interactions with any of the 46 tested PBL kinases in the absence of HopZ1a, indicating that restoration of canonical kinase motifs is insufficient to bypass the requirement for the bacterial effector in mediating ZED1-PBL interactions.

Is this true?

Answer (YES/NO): NO